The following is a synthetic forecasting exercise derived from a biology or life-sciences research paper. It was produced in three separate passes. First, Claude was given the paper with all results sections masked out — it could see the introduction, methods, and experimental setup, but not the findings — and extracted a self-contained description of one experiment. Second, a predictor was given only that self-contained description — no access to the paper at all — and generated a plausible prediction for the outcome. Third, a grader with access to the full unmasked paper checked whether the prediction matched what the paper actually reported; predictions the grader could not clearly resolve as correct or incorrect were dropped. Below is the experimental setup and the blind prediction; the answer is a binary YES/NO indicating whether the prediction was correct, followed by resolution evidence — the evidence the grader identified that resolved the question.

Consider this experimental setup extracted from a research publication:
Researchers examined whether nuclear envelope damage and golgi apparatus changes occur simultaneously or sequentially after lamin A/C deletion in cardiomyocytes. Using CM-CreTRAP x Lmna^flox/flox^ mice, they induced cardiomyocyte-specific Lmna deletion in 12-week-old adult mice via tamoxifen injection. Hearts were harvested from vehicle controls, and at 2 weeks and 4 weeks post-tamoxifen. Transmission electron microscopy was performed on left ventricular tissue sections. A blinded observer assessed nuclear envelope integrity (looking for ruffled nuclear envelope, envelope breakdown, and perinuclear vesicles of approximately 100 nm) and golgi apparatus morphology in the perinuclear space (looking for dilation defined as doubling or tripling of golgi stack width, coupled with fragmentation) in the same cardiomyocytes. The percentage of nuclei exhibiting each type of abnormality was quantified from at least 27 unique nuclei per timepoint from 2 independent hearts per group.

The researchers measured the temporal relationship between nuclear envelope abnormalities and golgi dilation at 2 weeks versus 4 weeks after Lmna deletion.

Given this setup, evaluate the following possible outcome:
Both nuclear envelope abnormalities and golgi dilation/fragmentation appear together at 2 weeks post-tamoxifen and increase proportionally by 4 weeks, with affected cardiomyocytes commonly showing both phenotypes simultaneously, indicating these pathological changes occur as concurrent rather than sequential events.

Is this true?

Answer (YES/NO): YES